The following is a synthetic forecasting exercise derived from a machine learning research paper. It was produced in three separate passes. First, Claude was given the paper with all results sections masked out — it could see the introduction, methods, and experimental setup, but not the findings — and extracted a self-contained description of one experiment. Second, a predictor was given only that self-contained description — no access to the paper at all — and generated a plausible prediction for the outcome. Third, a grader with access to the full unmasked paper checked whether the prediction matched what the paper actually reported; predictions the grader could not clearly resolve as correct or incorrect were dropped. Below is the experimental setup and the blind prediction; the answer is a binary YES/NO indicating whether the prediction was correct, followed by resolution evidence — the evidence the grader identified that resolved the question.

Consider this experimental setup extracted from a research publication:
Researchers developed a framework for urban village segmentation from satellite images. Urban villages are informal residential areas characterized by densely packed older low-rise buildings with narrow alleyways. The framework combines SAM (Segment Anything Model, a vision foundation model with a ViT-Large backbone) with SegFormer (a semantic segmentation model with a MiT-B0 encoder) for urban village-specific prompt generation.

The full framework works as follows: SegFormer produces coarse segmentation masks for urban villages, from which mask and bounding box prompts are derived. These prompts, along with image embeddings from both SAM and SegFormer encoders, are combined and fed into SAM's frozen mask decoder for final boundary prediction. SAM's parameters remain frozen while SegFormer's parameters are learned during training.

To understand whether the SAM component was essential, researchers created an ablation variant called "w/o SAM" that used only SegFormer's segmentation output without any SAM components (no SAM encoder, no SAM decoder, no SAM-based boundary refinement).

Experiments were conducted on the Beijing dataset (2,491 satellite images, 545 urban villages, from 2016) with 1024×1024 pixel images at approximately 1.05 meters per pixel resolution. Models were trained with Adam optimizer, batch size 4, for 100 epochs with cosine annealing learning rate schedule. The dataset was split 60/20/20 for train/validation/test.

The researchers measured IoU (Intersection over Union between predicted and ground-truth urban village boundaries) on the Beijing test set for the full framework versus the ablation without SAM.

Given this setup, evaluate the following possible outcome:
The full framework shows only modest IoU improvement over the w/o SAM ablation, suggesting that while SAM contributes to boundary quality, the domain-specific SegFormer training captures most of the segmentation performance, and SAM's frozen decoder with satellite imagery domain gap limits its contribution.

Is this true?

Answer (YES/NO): NO